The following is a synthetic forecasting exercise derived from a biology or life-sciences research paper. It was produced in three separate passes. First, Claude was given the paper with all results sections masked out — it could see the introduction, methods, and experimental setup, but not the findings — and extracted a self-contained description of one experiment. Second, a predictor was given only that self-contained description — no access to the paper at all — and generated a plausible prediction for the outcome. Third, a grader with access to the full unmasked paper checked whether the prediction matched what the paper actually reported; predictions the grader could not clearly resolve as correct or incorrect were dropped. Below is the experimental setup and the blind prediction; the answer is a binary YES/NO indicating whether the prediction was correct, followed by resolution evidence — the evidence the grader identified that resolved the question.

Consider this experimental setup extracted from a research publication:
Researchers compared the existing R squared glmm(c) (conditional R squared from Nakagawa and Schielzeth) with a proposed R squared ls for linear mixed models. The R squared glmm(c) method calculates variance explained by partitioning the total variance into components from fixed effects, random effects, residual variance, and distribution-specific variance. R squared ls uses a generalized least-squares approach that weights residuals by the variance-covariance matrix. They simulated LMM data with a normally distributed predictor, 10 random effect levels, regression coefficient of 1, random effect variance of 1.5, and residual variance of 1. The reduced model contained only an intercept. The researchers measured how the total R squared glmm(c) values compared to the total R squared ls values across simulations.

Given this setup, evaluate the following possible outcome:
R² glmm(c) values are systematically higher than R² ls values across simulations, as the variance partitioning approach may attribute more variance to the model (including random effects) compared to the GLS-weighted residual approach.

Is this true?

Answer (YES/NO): NO